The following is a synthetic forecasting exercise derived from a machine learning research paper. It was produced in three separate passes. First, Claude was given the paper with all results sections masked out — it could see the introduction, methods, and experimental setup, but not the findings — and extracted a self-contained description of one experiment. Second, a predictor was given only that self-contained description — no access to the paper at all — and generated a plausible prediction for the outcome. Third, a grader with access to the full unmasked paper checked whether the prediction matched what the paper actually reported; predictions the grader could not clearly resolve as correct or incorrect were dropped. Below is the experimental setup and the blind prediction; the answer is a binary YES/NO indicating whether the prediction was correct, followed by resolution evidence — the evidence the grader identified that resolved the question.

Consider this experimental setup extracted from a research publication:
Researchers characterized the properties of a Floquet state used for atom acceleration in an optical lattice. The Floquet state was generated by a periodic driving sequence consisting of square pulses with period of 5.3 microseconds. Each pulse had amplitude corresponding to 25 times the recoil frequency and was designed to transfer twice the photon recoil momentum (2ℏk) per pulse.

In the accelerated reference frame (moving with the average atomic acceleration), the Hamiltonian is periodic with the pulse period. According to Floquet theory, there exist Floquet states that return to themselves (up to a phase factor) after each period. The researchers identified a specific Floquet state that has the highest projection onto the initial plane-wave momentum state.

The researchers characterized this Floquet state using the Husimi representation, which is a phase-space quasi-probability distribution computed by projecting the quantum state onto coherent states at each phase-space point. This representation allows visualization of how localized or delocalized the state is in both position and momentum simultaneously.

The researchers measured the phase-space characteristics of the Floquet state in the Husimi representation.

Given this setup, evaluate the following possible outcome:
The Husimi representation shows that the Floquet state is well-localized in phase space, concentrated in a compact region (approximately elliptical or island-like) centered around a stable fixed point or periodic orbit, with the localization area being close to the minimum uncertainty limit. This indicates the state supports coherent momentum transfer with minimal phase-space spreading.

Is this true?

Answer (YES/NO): YES